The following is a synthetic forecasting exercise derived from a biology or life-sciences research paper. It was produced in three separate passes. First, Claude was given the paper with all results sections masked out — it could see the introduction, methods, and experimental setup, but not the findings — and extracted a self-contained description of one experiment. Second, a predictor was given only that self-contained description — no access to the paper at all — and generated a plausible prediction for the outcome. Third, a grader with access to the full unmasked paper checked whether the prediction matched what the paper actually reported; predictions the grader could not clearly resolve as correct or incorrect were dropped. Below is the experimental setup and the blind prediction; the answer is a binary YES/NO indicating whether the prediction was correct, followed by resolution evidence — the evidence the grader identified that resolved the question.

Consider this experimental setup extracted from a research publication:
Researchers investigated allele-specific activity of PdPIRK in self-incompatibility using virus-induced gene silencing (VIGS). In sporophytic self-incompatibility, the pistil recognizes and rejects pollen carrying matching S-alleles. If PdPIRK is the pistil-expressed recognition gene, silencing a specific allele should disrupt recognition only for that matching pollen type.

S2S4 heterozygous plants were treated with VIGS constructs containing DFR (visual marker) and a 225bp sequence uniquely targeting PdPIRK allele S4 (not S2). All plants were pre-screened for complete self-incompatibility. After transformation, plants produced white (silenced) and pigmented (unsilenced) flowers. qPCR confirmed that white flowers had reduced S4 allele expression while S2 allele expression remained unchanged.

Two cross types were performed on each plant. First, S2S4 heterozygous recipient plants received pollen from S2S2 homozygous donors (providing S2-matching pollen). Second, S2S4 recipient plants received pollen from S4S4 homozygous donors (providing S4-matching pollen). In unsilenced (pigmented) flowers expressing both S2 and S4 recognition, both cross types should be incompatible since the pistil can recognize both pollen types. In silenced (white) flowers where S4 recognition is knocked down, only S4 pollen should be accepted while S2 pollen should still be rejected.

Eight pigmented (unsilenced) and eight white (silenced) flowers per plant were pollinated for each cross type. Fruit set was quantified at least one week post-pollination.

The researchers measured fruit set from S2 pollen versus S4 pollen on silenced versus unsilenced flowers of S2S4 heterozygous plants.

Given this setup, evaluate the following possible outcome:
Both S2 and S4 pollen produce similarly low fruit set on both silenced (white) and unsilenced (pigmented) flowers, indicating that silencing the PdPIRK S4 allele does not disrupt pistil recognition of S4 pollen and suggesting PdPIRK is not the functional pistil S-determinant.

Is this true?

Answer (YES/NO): NO